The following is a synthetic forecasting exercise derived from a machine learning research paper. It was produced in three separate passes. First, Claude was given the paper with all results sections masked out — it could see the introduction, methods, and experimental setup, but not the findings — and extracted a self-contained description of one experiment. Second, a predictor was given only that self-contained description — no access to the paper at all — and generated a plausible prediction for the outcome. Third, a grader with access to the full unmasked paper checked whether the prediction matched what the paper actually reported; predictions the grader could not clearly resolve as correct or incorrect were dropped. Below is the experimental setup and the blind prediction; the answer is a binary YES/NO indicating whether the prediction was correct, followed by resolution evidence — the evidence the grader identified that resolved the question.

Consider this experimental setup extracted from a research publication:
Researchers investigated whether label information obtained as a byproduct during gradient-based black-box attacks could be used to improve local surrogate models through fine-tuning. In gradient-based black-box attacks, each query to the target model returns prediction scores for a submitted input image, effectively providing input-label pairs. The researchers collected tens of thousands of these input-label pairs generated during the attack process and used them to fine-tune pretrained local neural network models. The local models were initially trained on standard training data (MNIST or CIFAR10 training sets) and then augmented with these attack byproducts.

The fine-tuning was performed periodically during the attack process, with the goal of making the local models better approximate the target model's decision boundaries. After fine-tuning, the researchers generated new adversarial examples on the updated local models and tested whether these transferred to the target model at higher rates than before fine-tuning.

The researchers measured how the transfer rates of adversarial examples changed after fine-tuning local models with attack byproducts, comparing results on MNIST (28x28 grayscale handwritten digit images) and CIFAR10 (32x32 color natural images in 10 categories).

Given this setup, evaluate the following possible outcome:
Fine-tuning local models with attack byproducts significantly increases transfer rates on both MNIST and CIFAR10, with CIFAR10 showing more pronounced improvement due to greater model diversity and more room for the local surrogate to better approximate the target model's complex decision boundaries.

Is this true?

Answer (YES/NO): NO